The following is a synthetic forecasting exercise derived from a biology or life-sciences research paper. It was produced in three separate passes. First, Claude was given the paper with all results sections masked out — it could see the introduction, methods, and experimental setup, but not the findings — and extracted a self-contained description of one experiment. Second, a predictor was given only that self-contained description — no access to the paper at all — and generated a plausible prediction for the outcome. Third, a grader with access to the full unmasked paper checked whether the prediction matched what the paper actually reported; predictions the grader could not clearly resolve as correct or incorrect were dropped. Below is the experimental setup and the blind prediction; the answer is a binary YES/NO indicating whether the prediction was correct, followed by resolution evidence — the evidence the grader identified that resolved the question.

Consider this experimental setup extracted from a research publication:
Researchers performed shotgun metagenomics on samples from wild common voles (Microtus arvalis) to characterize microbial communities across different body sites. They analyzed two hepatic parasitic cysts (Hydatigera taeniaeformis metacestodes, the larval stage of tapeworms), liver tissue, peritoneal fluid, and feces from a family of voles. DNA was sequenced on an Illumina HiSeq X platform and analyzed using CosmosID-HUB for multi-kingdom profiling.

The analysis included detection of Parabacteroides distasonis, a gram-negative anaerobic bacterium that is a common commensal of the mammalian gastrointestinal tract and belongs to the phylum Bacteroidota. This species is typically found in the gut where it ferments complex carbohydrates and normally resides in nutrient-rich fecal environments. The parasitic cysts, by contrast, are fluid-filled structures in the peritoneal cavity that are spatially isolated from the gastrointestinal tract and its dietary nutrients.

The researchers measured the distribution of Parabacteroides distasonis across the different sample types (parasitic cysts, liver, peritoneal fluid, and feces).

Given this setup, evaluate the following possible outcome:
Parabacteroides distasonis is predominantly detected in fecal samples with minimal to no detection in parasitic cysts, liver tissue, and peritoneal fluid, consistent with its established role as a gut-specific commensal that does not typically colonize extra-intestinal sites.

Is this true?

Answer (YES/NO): NO